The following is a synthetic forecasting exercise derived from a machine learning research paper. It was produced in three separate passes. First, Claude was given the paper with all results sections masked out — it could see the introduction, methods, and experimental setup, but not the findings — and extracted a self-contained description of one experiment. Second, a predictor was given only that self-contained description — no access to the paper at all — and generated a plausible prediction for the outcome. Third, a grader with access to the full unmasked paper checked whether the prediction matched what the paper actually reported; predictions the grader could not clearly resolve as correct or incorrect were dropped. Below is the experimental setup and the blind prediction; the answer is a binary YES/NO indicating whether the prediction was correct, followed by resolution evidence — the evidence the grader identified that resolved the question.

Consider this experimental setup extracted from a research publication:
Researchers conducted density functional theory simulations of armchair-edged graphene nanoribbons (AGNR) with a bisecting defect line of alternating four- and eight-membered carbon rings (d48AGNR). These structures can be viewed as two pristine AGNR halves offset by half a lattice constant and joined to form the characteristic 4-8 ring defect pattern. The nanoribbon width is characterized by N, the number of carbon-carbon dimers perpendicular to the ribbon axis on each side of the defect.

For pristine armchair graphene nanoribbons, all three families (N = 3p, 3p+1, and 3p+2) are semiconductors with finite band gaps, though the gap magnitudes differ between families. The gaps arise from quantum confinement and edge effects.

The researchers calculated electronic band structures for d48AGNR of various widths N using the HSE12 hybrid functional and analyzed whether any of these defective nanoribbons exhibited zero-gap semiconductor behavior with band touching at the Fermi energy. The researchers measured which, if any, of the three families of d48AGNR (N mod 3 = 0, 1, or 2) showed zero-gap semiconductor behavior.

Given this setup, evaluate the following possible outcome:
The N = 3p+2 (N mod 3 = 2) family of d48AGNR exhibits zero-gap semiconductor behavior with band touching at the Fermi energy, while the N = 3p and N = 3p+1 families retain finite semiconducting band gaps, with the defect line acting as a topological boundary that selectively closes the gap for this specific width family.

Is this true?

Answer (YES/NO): YES